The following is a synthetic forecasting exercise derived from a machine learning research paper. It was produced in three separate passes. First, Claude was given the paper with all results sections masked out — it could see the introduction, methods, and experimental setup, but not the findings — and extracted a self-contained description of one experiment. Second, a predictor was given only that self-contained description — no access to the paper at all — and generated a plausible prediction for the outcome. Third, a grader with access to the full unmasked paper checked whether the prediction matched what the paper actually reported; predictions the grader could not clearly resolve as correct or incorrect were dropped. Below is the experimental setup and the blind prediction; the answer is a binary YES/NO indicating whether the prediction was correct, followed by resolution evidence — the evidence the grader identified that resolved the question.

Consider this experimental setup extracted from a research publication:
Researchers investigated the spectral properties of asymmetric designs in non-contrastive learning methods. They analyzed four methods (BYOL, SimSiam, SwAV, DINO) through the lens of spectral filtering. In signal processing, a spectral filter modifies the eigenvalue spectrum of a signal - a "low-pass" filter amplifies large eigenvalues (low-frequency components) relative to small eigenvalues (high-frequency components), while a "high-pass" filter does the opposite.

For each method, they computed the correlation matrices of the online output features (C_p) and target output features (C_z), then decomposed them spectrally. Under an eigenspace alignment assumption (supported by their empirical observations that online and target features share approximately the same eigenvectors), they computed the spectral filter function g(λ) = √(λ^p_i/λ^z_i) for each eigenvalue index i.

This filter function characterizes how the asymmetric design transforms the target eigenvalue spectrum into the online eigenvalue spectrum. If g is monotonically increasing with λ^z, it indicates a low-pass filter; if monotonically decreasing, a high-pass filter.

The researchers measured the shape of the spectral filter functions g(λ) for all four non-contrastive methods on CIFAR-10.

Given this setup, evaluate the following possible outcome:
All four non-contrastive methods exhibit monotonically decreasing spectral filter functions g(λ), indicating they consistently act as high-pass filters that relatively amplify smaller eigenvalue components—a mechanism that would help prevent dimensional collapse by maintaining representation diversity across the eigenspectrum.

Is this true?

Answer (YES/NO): NO